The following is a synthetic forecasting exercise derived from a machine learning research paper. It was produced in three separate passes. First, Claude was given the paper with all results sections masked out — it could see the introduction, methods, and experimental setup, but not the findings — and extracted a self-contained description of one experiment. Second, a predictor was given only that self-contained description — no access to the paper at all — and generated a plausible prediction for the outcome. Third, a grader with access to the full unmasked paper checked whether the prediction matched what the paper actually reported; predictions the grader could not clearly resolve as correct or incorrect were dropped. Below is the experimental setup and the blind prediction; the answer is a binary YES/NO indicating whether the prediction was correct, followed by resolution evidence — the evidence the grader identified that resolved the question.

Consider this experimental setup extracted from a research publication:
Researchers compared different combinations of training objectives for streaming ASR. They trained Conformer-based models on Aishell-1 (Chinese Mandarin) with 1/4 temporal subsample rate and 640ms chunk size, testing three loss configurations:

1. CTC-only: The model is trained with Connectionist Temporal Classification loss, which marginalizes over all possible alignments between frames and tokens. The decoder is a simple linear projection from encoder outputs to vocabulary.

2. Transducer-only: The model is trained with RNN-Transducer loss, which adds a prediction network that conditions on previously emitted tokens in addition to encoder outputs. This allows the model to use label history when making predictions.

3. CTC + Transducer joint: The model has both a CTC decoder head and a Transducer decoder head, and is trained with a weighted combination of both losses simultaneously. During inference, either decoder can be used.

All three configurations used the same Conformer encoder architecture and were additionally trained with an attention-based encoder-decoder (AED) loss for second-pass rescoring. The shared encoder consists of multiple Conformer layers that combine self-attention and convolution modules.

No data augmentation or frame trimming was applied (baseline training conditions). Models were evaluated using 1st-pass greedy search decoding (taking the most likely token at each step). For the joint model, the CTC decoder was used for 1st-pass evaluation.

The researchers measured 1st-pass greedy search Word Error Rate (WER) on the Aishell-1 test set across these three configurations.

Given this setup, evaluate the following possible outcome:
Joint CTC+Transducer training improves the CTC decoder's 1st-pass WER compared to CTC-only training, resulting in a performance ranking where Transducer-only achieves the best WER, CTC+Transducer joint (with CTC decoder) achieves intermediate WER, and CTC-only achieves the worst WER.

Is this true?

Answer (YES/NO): NO